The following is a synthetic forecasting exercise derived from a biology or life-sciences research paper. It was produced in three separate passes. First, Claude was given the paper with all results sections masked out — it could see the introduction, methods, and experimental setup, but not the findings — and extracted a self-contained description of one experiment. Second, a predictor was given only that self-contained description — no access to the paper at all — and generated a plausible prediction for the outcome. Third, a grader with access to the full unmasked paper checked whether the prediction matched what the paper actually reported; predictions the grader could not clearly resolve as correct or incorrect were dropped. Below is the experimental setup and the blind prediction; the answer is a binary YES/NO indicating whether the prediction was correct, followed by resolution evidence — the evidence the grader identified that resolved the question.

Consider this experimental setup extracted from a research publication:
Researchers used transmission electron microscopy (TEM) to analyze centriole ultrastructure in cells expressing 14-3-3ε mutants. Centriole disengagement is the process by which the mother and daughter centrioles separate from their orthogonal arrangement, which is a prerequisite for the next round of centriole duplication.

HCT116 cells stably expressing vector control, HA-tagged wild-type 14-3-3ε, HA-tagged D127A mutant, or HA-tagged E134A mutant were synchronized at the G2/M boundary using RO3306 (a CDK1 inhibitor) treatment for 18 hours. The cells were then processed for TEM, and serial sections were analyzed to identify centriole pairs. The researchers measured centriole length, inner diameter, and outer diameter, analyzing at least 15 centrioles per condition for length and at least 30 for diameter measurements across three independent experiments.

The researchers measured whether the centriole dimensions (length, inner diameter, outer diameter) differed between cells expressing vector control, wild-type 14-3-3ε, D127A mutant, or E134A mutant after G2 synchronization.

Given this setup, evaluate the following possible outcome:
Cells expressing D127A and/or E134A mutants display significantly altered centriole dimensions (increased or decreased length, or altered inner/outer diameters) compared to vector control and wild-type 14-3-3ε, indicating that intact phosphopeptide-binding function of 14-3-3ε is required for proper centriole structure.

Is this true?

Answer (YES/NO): NO